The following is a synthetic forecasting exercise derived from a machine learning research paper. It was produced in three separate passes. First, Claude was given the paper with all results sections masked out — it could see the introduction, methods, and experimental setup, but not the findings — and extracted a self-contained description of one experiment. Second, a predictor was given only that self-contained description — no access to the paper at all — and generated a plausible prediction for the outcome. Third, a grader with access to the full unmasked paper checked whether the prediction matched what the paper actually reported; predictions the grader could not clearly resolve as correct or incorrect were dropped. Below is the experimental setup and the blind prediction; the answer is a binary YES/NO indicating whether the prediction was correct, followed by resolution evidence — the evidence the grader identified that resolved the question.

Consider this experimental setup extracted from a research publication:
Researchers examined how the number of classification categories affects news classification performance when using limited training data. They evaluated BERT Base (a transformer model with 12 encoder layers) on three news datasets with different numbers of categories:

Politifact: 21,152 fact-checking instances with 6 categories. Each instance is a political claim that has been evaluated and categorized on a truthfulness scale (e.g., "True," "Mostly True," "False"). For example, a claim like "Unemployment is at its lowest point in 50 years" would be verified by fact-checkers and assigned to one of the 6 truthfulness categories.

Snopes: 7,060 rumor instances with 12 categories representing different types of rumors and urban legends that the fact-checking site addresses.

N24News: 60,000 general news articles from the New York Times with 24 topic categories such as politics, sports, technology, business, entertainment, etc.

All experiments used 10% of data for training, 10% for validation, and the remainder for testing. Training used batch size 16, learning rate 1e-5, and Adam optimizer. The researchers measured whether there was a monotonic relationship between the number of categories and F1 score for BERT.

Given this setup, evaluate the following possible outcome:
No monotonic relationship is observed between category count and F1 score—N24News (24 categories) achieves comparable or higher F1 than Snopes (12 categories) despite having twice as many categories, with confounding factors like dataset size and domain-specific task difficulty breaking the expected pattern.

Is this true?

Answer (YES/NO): YES